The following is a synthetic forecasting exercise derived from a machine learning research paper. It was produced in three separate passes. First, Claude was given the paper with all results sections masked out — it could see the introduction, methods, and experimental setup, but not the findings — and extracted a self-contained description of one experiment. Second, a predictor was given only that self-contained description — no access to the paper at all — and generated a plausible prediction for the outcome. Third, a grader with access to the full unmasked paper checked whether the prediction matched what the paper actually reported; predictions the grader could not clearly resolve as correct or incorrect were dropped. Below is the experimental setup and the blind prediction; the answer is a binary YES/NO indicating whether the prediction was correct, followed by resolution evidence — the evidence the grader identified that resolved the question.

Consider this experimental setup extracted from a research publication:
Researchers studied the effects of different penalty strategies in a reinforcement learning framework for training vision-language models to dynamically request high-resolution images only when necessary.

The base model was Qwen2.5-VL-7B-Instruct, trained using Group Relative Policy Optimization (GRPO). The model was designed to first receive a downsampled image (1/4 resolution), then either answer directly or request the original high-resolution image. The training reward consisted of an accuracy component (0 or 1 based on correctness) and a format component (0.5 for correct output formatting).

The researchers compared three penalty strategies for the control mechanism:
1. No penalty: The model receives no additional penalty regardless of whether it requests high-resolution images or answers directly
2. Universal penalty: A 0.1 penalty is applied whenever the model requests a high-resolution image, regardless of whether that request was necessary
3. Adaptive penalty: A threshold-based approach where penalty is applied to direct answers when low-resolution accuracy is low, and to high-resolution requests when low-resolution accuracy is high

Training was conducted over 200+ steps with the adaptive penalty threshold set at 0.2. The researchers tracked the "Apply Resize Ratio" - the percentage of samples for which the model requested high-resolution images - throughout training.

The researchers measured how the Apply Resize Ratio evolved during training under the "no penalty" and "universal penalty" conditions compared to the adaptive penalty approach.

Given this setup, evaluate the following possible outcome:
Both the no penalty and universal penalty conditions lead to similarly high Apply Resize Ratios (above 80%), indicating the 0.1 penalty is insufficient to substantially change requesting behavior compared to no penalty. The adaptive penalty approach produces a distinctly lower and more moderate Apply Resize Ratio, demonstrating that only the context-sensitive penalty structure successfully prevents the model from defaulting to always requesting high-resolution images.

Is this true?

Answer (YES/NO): NO